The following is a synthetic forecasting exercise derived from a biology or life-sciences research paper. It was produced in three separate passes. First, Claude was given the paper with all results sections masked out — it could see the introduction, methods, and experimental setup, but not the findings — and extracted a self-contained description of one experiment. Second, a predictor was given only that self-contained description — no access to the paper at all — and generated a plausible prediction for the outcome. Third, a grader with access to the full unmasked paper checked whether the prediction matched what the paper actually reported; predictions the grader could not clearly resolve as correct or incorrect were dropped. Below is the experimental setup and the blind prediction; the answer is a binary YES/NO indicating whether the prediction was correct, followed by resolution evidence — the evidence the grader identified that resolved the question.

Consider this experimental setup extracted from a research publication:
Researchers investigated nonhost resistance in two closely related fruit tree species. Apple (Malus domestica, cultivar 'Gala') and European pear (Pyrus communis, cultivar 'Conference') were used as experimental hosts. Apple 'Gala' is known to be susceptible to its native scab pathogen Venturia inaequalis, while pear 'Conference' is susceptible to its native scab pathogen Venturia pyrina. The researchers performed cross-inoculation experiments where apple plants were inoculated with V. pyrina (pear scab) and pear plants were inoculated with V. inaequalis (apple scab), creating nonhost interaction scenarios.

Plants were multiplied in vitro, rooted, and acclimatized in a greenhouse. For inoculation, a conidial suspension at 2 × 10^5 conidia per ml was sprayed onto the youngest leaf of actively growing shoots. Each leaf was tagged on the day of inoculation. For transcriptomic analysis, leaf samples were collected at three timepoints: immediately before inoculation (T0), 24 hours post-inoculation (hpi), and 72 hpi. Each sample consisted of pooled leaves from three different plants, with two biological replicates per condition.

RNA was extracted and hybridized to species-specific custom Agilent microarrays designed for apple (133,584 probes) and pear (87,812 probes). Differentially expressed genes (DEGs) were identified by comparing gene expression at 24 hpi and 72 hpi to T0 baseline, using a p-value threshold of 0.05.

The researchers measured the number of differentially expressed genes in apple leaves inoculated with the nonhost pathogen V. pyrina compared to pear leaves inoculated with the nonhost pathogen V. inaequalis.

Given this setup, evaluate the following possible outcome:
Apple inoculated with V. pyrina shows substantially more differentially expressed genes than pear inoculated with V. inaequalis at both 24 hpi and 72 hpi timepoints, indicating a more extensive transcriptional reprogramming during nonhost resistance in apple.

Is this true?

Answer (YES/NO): NO